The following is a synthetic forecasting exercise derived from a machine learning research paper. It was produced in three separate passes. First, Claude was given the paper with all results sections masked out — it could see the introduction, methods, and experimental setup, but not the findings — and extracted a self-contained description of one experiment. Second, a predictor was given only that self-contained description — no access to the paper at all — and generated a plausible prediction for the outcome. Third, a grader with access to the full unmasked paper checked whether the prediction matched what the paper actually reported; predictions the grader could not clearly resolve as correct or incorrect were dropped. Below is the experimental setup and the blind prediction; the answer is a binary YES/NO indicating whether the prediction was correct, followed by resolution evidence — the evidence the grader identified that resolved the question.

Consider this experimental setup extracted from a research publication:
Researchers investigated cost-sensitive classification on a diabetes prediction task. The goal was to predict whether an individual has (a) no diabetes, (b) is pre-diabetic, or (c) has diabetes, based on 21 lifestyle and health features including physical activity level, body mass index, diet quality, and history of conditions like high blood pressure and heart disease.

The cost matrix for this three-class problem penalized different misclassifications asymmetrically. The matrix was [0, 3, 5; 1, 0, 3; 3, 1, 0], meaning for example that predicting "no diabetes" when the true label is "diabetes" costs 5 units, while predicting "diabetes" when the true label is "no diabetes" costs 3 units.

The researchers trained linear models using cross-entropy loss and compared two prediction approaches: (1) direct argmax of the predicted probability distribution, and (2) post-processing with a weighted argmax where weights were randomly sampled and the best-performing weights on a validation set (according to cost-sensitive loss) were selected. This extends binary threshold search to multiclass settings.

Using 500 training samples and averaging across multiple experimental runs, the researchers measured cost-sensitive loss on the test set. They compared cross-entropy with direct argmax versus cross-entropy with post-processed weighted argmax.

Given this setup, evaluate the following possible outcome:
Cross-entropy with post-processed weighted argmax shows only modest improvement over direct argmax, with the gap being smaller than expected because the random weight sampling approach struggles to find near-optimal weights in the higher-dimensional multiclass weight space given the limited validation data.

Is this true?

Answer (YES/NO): NO